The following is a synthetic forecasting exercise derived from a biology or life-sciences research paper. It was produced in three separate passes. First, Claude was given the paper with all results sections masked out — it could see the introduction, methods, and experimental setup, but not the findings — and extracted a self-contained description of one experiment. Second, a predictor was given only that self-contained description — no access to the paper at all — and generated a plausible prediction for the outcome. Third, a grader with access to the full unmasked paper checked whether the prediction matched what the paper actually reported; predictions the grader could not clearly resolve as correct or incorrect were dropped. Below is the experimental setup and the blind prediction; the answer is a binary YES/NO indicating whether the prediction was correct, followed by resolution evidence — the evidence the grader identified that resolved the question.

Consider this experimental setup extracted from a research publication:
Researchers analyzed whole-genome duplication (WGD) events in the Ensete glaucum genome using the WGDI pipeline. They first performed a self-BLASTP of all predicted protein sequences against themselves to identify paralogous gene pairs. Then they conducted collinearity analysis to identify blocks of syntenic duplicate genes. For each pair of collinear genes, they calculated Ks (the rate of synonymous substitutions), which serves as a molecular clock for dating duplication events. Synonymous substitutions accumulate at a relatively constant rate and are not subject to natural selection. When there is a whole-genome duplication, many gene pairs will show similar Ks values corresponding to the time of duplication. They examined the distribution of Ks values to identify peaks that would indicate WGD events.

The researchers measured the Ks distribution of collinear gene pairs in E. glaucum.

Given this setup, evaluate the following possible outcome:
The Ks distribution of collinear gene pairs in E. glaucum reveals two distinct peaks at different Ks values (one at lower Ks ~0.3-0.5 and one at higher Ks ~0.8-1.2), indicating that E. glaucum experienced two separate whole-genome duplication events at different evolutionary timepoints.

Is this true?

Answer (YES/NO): NO